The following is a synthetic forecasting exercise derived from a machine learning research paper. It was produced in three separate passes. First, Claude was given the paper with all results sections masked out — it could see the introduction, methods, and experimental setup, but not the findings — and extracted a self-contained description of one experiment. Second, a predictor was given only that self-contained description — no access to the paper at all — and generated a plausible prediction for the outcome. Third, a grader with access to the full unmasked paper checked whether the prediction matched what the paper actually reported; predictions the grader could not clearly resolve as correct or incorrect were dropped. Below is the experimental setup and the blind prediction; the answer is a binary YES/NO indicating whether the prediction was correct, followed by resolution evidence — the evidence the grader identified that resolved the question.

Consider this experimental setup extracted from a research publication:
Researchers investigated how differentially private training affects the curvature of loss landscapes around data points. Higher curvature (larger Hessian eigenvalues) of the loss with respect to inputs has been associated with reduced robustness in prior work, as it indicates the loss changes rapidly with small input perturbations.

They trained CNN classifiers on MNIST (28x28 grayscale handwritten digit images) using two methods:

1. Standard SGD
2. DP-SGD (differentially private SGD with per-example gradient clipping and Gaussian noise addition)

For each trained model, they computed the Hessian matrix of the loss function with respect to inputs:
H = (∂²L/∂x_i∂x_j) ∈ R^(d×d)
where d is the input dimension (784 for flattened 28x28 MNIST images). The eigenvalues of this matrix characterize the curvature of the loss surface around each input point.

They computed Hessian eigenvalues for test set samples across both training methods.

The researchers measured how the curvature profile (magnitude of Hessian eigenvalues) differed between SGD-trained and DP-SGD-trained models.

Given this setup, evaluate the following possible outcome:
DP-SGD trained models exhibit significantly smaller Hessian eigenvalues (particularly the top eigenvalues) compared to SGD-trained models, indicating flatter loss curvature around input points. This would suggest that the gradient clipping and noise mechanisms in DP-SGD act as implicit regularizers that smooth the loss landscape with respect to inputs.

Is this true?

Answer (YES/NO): NO